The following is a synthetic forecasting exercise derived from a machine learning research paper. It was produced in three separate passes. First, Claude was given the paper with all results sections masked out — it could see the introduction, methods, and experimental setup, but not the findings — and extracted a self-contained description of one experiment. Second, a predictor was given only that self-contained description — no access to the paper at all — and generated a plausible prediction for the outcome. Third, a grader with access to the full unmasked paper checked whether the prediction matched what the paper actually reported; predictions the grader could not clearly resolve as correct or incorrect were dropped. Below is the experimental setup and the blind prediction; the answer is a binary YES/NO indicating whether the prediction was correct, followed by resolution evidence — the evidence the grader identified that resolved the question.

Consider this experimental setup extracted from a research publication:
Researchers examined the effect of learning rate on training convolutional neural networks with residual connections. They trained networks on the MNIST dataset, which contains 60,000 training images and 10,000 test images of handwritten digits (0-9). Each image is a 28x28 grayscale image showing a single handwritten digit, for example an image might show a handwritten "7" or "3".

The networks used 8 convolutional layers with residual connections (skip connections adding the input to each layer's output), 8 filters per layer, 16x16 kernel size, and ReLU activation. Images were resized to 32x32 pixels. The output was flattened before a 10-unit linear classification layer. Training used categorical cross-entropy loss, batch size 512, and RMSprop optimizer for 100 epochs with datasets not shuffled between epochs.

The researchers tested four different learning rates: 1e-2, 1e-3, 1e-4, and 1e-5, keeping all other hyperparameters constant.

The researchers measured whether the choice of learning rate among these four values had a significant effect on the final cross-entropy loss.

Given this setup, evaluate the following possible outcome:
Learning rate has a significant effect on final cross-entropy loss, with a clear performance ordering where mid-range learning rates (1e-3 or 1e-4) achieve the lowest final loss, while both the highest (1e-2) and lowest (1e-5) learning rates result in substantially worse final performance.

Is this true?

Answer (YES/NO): NO